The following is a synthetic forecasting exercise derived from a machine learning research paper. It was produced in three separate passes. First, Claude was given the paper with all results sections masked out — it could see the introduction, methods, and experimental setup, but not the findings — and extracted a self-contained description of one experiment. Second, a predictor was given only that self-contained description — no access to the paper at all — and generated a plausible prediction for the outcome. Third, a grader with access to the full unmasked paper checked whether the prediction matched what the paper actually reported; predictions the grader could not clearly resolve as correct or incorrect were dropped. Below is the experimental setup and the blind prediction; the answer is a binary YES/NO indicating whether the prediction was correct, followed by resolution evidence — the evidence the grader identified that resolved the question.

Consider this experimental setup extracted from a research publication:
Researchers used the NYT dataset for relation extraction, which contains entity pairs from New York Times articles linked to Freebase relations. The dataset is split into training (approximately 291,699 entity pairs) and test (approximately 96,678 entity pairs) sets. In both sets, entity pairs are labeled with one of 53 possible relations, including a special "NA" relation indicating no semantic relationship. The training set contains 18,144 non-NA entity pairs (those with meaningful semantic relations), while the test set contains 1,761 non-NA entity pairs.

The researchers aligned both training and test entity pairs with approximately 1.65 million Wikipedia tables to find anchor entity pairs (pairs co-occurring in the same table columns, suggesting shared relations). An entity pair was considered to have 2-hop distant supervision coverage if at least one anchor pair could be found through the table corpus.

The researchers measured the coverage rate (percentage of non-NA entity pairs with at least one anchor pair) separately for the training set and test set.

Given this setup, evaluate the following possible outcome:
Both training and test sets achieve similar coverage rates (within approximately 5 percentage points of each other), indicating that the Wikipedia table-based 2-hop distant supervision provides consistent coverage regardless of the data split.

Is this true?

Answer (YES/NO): NO